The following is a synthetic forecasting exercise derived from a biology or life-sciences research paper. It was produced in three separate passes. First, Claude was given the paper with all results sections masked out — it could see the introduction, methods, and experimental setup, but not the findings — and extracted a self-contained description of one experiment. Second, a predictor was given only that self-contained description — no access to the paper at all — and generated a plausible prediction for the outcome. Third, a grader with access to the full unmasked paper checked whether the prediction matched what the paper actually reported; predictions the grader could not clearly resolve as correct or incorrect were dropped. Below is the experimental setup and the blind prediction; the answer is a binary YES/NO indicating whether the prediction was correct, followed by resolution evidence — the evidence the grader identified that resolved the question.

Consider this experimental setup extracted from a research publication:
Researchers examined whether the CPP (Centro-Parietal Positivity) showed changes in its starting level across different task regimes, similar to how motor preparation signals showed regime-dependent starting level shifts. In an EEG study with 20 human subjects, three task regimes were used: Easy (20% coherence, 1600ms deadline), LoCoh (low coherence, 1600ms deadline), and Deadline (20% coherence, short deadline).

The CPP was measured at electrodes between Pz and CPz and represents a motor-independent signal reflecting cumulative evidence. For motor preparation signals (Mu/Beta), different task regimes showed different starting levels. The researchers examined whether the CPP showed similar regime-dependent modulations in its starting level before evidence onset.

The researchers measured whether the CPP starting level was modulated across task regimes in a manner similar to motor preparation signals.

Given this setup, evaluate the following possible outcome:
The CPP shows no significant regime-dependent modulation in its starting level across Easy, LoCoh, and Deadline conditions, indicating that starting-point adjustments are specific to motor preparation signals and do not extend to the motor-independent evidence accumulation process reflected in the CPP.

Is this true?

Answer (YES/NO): YES